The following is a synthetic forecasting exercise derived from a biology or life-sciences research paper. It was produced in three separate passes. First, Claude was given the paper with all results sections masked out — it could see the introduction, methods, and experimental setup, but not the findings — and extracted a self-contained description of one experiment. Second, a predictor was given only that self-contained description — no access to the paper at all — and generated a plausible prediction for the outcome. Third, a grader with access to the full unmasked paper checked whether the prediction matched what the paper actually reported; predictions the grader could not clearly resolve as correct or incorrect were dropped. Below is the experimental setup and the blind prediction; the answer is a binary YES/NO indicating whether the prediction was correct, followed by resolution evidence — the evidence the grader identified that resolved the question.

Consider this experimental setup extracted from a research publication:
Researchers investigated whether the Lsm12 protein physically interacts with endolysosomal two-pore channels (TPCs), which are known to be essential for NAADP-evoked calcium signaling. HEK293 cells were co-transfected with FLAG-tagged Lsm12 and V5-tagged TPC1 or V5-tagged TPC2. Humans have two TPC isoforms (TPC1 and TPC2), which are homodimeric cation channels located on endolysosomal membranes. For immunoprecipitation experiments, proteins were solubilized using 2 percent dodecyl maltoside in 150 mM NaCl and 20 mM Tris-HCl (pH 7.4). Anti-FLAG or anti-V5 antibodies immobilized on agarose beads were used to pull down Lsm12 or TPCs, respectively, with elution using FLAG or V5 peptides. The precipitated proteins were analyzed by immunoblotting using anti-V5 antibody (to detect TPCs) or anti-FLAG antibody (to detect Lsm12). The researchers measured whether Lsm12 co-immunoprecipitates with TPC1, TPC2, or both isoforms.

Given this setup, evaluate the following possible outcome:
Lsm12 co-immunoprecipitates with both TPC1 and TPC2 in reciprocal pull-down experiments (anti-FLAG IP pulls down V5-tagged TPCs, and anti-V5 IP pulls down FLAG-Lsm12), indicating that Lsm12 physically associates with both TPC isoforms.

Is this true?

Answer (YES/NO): YES